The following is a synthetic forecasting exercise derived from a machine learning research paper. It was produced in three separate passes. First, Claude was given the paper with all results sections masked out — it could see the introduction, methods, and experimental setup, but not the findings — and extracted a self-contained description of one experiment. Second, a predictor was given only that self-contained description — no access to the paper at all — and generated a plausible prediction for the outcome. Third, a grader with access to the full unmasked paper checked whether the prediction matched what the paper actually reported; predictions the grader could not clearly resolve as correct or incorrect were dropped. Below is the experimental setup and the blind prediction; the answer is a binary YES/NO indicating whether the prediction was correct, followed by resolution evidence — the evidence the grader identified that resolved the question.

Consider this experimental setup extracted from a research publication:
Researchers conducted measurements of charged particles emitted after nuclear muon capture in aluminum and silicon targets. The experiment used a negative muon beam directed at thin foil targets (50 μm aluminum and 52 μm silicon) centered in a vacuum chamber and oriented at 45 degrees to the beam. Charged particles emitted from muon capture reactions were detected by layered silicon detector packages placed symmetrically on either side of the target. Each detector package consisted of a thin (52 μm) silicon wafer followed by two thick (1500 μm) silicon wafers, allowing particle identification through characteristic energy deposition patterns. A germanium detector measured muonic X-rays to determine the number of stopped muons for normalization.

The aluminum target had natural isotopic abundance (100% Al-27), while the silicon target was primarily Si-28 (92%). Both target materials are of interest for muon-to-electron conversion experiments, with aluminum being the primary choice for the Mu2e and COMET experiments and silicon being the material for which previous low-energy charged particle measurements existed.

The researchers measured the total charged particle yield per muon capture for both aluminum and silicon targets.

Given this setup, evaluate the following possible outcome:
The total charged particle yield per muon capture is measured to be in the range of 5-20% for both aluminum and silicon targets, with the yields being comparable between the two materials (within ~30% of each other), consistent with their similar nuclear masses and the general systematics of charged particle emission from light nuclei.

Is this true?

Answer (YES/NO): NO